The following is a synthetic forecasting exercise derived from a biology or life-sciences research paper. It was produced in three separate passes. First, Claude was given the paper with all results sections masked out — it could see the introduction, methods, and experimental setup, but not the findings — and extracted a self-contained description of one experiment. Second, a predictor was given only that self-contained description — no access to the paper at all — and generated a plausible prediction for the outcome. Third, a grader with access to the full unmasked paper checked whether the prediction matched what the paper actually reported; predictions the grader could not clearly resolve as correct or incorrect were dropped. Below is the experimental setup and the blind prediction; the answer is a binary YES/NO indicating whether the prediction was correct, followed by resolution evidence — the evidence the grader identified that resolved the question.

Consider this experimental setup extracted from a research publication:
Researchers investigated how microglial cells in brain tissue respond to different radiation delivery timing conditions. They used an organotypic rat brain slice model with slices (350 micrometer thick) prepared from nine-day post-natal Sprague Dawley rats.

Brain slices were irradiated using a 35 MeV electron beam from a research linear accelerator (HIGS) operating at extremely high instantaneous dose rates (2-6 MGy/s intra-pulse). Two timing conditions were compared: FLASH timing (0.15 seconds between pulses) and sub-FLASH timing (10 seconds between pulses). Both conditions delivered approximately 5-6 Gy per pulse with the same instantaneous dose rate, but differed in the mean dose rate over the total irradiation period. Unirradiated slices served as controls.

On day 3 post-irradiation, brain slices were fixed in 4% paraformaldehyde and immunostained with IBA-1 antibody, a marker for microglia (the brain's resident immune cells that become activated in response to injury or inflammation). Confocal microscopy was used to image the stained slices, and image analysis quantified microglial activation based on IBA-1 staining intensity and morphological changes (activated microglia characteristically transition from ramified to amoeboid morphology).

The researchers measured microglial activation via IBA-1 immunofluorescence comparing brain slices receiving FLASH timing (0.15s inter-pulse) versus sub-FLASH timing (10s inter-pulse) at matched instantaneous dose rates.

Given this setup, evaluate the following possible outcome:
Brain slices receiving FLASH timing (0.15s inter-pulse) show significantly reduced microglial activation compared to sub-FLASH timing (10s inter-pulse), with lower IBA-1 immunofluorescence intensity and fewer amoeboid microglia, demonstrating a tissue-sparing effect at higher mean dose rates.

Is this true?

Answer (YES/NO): NO